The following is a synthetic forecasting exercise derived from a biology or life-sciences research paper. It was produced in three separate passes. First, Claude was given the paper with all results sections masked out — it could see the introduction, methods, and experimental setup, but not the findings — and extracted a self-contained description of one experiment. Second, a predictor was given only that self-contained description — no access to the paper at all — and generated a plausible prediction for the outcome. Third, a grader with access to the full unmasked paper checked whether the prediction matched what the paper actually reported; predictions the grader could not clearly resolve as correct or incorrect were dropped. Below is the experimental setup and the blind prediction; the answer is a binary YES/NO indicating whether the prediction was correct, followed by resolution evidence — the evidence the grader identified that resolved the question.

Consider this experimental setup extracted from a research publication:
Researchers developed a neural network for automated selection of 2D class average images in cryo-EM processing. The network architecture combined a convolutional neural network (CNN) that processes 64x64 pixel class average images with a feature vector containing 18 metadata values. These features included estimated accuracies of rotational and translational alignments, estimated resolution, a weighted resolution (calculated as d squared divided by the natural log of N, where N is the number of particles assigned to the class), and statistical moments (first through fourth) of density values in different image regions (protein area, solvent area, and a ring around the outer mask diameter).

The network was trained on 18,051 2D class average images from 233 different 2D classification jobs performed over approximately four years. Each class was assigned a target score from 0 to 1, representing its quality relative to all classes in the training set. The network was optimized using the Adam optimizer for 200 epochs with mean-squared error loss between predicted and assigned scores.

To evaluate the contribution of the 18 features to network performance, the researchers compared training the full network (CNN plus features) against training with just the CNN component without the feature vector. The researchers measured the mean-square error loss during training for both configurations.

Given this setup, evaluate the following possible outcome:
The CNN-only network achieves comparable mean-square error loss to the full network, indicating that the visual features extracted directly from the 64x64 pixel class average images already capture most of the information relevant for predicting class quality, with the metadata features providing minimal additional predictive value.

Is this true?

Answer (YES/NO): NO